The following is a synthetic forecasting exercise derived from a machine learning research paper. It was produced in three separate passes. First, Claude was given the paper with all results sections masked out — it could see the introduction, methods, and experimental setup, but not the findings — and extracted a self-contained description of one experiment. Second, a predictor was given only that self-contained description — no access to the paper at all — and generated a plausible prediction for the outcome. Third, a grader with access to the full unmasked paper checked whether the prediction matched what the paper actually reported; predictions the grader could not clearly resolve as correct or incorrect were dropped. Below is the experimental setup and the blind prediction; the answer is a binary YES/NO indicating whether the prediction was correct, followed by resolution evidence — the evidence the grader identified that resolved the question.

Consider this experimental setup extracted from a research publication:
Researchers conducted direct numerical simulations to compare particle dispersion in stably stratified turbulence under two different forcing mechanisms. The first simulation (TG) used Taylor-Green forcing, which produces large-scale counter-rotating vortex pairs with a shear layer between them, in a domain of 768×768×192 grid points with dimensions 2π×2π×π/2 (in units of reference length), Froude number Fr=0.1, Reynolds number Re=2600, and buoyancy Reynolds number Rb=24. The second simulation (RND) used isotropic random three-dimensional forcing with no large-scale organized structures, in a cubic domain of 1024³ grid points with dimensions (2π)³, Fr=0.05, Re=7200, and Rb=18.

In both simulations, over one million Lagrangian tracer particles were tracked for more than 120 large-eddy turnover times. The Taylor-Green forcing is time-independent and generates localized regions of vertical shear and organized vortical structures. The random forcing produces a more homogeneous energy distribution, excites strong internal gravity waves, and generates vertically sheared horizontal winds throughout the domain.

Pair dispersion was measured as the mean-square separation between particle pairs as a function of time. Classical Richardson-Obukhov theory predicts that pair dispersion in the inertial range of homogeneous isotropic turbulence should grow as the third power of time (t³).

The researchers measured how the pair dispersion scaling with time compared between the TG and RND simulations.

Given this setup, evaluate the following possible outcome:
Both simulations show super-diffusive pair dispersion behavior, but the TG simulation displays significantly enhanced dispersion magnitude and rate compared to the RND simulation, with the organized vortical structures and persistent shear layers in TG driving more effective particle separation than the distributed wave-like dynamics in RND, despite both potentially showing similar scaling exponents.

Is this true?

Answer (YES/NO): NO